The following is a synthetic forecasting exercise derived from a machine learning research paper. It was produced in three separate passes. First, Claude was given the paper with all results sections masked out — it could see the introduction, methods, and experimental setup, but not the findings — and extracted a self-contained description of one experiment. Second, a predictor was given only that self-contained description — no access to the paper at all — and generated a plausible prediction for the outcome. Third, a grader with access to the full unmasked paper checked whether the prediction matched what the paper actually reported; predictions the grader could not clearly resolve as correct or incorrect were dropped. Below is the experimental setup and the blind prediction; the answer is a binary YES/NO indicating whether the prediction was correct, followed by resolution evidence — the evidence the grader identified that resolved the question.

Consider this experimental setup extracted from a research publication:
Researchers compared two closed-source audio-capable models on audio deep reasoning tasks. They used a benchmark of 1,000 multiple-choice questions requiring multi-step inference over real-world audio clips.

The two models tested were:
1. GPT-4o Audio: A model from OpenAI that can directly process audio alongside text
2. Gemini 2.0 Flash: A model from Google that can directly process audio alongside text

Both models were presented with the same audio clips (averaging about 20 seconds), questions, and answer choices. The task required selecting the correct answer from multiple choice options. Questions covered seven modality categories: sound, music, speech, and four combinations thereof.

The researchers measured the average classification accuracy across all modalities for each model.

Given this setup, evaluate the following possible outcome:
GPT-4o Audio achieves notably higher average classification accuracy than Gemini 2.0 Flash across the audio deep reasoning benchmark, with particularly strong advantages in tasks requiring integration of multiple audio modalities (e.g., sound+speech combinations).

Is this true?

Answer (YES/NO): NO